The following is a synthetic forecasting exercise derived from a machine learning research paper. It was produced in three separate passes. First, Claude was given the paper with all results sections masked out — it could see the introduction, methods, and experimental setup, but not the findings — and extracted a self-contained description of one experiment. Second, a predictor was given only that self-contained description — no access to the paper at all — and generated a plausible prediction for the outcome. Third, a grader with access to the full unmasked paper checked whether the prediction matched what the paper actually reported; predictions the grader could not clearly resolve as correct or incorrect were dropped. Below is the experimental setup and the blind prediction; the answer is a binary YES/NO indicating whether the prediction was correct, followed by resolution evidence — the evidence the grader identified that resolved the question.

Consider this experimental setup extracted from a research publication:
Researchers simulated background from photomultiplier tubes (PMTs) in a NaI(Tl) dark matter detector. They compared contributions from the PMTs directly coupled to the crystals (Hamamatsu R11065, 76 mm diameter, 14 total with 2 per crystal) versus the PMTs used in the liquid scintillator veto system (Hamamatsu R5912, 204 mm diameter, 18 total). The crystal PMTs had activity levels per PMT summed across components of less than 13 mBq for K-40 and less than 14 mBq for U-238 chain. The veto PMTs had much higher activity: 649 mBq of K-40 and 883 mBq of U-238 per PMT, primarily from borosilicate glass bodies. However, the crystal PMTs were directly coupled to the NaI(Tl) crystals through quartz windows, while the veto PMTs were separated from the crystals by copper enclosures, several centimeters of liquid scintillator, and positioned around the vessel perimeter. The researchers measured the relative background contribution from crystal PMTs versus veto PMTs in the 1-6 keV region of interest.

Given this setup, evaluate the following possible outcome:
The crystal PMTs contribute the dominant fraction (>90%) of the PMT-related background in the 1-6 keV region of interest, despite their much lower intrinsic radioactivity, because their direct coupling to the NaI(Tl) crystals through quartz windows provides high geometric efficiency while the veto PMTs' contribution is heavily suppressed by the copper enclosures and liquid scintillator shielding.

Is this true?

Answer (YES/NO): YES